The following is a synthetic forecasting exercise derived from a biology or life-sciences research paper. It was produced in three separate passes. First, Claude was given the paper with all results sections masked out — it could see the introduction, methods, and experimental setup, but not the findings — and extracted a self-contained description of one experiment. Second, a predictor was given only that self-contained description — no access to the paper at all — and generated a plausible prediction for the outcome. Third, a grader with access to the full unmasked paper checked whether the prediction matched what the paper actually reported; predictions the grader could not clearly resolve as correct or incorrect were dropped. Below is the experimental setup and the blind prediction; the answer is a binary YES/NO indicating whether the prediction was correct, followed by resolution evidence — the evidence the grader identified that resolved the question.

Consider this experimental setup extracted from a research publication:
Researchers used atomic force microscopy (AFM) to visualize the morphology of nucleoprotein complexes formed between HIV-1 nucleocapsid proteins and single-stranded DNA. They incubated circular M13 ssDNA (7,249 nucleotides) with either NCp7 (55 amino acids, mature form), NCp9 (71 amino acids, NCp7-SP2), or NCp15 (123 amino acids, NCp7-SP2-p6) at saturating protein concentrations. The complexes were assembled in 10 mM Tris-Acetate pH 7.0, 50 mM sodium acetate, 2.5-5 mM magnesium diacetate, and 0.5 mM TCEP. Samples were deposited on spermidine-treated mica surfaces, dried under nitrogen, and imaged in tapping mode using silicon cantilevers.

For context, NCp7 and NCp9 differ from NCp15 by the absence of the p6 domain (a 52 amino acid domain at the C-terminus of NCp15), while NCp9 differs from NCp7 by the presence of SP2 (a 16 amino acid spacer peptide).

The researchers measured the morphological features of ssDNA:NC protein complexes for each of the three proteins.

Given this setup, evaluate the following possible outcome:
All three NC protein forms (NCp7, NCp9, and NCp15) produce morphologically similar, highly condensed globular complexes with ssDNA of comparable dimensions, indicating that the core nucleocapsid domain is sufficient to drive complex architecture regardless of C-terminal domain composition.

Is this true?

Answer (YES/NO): NO